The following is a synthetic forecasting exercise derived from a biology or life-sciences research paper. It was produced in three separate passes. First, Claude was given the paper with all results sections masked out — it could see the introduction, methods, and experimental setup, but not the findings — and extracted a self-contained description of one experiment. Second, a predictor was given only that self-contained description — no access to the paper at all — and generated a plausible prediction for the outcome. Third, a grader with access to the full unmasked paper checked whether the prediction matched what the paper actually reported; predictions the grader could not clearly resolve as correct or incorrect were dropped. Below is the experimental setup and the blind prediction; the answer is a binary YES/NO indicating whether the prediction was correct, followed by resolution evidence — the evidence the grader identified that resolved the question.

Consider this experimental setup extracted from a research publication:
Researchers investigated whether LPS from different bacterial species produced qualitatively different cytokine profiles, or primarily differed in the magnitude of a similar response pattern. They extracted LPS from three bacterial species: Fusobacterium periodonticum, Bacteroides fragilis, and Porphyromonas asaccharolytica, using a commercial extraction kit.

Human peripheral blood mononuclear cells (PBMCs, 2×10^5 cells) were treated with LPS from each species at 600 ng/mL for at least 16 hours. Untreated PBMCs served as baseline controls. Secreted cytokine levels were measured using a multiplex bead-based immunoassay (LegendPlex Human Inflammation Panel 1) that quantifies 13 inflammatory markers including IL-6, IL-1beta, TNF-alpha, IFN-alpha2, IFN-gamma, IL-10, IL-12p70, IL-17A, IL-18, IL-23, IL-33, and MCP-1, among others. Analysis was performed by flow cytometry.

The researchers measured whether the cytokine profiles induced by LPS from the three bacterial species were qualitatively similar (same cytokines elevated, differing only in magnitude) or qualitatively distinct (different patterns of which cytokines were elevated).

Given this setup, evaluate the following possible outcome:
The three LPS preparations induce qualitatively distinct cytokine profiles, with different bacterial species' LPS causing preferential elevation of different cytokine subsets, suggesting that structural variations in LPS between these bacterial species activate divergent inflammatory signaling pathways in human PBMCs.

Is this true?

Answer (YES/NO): NO